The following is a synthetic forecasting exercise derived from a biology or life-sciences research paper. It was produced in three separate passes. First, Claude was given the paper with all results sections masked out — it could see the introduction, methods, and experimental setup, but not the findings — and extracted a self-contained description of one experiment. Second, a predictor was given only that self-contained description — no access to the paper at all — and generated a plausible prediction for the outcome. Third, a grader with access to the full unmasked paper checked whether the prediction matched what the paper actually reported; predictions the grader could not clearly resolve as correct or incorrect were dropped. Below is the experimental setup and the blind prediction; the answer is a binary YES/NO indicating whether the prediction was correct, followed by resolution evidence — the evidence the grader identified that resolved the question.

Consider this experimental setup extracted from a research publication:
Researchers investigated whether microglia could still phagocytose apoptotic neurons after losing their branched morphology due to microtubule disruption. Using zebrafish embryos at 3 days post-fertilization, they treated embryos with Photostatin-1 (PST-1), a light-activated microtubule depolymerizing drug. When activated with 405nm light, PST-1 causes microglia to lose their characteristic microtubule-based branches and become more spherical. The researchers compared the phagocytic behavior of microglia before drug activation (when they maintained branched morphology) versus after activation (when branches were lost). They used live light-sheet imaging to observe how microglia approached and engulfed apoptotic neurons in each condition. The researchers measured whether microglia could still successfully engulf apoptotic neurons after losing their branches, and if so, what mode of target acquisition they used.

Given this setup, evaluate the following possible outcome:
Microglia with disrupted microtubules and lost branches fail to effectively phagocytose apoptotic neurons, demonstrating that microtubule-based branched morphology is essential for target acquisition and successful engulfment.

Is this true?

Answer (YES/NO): NO